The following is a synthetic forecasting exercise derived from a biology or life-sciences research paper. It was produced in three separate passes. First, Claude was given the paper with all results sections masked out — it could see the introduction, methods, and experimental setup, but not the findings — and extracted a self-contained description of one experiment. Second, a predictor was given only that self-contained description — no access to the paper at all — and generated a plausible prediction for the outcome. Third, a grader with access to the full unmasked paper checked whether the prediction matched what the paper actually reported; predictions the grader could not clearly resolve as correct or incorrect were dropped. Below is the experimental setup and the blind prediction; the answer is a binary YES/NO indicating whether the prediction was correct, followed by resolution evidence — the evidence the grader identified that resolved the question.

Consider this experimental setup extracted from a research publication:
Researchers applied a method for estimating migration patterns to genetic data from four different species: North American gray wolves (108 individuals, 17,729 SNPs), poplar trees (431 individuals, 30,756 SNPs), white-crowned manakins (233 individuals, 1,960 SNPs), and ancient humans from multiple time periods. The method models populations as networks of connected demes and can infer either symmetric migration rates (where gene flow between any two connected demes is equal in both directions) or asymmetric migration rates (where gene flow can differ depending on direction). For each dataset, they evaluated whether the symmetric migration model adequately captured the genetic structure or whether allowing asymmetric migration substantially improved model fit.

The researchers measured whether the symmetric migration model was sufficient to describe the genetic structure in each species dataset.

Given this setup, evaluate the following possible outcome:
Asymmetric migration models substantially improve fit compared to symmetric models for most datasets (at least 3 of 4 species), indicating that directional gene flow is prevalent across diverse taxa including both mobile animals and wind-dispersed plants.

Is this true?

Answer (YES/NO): YES